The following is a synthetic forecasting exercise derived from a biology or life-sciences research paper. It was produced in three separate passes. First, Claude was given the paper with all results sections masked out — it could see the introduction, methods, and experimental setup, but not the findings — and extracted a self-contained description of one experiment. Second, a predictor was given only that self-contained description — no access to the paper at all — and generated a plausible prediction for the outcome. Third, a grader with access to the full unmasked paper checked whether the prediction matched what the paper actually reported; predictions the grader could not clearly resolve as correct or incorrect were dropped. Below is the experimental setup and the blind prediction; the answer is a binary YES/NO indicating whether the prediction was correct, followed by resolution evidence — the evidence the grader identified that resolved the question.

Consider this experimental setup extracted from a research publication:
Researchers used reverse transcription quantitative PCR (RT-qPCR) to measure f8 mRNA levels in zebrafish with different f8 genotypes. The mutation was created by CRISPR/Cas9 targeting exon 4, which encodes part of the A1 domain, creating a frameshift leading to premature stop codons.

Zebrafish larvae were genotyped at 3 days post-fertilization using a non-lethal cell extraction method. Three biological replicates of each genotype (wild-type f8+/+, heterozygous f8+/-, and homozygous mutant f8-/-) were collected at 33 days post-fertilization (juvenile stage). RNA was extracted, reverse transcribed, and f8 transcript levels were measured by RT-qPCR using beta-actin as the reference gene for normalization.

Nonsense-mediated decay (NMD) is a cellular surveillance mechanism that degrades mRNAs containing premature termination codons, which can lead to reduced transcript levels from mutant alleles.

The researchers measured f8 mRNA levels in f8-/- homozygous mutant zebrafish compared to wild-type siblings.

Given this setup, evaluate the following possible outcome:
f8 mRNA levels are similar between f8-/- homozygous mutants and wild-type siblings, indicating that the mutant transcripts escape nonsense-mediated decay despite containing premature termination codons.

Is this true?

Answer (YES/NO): NO